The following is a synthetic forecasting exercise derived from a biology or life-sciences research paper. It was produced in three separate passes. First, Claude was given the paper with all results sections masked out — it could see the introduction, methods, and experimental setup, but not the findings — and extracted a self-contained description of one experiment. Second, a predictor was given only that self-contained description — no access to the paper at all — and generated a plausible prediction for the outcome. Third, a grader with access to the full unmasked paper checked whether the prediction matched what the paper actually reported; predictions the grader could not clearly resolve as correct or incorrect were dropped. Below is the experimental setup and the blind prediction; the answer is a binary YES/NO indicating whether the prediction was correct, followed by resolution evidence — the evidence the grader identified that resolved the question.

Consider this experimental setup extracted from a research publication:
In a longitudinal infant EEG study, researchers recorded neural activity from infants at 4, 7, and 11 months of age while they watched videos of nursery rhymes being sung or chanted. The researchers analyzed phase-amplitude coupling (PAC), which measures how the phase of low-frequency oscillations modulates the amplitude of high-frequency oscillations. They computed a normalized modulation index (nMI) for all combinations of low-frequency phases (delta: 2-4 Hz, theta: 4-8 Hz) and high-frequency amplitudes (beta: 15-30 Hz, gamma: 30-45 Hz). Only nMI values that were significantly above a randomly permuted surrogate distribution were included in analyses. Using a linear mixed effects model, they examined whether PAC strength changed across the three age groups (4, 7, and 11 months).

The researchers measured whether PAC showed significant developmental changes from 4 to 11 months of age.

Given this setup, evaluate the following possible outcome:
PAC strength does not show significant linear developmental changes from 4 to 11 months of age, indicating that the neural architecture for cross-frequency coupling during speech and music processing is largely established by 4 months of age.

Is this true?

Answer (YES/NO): YES